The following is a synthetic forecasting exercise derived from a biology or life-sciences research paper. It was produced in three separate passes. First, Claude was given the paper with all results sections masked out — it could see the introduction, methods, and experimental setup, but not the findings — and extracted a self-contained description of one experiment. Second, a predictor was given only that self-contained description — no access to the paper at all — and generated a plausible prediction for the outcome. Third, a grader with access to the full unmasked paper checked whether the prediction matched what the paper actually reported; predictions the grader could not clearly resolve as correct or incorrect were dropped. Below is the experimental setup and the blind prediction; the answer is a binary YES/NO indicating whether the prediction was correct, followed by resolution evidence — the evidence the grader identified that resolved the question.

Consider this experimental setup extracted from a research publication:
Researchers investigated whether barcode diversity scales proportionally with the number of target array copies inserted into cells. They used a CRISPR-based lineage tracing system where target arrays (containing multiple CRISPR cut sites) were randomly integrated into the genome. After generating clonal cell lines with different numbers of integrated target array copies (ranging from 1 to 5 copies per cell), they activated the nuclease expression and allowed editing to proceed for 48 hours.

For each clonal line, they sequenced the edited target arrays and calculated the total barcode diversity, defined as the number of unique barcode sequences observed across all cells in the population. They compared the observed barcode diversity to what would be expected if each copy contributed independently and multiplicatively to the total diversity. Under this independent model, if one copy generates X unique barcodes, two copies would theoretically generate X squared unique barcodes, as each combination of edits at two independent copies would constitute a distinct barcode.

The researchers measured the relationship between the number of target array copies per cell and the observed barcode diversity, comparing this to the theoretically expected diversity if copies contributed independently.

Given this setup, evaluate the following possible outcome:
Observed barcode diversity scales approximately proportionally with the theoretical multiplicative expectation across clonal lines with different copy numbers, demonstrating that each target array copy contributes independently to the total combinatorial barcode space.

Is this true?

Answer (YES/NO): NO